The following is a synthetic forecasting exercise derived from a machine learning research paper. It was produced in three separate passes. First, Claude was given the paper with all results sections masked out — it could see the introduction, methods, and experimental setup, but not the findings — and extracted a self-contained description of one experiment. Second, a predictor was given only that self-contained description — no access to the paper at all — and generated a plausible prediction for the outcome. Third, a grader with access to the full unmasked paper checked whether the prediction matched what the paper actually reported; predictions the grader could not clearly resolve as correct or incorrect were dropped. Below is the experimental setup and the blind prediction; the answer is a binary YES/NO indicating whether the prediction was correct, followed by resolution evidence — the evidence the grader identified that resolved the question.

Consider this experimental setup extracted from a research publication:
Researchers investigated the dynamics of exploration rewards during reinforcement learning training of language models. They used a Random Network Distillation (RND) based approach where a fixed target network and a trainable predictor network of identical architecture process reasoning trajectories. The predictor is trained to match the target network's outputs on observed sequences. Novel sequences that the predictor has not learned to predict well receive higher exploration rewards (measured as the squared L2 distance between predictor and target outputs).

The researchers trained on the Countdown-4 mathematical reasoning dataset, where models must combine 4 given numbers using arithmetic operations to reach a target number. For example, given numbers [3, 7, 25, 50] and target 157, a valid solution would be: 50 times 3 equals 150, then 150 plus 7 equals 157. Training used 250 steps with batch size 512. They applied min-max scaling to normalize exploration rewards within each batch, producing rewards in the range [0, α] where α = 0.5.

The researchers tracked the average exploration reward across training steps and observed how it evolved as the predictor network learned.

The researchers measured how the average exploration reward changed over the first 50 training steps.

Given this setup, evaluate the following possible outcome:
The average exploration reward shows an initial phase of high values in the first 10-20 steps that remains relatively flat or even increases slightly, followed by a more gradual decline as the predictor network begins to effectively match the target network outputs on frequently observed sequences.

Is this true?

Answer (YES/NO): NO